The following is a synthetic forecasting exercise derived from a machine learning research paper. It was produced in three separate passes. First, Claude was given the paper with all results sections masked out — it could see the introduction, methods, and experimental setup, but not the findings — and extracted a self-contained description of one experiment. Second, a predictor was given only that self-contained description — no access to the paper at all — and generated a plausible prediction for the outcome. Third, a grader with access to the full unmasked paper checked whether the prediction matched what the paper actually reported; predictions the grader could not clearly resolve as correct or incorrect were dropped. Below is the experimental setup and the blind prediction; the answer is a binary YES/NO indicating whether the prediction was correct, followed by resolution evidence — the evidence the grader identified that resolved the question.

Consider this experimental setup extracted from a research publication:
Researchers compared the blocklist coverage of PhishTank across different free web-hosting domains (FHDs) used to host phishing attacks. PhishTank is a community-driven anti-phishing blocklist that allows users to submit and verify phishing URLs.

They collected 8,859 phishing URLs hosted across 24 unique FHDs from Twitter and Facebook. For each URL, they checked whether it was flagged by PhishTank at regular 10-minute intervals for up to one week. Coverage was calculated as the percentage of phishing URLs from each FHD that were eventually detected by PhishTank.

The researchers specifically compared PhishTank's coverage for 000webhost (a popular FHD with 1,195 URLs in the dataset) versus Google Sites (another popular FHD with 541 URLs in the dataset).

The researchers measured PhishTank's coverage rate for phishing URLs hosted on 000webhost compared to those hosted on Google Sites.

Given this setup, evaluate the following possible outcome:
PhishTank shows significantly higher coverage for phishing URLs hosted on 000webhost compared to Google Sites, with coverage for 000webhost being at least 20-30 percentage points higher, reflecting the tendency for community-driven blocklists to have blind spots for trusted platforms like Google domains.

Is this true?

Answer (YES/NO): NO